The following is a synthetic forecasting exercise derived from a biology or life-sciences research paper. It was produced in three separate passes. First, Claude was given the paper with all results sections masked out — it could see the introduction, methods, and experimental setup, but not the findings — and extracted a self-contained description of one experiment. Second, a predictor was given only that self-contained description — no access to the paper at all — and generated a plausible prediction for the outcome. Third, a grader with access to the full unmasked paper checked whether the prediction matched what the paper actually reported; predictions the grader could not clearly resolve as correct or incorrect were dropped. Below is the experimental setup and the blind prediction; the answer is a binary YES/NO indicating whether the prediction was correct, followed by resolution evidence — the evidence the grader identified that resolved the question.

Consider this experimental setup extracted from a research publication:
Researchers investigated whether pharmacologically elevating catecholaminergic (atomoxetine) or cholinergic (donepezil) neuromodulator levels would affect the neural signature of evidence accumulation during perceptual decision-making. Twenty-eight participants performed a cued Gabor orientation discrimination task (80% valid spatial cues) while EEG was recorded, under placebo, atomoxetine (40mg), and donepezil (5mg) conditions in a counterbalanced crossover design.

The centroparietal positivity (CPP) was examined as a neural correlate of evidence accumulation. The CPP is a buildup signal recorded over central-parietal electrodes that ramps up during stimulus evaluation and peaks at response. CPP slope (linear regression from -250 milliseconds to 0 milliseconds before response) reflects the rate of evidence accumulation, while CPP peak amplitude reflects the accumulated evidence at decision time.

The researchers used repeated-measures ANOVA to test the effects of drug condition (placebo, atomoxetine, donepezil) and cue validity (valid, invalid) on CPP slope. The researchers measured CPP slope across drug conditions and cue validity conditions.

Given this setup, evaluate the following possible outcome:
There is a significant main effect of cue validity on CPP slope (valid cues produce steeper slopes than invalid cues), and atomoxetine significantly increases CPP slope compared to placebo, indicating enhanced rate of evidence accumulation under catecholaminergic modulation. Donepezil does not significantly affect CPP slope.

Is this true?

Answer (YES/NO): NO